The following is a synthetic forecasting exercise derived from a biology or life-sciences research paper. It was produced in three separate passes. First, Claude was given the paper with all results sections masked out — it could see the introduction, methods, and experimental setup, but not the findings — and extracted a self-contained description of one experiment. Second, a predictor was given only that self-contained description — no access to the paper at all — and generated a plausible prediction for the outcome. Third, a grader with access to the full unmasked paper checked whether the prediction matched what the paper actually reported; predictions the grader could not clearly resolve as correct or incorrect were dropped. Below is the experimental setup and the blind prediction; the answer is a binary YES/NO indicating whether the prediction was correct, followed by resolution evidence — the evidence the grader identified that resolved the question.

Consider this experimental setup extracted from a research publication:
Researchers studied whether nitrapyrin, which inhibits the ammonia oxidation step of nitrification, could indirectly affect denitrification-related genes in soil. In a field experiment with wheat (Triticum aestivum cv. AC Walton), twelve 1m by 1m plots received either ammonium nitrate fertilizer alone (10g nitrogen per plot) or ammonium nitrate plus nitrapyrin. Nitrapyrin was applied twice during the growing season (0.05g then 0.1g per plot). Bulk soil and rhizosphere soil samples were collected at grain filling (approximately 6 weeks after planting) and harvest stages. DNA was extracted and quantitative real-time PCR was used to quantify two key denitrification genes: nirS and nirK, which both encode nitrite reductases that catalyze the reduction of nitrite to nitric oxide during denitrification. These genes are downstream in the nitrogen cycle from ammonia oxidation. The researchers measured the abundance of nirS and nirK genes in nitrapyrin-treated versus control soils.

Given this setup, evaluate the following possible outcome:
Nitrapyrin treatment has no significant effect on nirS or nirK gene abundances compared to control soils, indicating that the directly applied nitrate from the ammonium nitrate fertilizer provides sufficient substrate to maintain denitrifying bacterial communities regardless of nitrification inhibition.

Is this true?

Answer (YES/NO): NO